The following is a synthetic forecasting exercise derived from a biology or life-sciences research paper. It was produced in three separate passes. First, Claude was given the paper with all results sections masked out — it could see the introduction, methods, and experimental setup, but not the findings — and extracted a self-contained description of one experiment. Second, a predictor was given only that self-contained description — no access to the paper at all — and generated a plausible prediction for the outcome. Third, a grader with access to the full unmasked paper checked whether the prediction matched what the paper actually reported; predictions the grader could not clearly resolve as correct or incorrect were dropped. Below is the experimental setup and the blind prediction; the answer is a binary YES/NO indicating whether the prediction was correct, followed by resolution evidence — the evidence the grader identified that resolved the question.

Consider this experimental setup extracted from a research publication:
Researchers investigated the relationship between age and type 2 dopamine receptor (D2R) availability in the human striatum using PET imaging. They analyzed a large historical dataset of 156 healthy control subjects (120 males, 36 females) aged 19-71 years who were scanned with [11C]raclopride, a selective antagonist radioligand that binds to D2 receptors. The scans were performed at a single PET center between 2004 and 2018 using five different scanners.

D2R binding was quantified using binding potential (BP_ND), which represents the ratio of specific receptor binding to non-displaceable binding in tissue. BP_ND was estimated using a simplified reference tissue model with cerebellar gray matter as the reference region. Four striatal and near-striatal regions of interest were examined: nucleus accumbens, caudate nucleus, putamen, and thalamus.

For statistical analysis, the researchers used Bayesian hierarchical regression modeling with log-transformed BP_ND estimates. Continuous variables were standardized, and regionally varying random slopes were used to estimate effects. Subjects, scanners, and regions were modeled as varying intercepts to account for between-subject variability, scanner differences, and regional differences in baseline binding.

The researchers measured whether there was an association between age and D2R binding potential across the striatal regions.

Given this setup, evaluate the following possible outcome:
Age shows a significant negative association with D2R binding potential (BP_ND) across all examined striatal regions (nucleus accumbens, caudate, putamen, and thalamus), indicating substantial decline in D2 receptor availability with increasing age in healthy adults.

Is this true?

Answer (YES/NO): NO